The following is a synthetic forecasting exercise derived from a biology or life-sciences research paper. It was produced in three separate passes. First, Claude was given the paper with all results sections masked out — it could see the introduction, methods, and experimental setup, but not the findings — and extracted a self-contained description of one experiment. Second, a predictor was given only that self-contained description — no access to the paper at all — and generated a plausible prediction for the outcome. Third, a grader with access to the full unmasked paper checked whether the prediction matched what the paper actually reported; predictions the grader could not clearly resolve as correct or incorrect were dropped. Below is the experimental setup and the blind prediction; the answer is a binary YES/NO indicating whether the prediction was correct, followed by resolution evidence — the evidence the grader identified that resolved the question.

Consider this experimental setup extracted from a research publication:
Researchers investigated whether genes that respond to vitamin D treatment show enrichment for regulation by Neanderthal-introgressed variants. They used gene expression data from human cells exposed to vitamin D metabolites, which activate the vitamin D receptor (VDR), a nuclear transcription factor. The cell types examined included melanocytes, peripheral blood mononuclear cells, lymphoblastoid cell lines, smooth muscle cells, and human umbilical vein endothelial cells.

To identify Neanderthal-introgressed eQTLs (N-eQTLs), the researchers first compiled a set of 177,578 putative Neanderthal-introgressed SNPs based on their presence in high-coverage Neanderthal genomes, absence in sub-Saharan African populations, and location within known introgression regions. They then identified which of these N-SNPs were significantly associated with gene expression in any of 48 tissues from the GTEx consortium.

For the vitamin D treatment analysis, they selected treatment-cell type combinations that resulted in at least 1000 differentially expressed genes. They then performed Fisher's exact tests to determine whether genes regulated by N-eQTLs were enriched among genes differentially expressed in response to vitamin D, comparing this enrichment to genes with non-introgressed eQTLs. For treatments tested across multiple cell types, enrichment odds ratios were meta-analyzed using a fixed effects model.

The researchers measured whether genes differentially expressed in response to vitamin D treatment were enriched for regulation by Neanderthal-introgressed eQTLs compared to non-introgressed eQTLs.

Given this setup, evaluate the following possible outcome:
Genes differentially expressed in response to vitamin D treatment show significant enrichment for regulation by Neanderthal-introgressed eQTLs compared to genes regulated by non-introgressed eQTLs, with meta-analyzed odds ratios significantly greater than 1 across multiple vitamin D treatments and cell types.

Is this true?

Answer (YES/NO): YES